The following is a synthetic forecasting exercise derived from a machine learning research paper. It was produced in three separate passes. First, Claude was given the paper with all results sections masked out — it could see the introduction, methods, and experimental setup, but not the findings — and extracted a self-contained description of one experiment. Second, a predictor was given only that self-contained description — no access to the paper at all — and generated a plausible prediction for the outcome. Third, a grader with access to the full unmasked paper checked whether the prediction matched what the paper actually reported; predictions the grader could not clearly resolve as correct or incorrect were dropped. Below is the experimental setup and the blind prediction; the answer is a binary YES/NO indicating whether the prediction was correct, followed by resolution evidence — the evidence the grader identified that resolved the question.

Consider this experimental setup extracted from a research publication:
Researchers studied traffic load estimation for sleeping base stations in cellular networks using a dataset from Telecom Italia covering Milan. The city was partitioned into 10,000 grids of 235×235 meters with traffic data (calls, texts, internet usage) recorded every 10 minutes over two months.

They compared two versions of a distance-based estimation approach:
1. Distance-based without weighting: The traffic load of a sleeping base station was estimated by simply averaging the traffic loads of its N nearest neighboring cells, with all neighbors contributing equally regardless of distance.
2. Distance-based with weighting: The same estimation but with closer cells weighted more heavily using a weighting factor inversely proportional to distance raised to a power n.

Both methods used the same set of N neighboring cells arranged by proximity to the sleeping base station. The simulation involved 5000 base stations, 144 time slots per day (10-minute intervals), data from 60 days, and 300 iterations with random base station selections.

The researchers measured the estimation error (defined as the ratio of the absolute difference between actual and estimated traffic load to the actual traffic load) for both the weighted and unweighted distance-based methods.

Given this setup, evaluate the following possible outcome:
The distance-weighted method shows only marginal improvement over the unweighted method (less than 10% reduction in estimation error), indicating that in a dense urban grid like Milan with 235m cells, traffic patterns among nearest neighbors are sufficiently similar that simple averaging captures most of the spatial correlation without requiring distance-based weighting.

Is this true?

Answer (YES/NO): NO